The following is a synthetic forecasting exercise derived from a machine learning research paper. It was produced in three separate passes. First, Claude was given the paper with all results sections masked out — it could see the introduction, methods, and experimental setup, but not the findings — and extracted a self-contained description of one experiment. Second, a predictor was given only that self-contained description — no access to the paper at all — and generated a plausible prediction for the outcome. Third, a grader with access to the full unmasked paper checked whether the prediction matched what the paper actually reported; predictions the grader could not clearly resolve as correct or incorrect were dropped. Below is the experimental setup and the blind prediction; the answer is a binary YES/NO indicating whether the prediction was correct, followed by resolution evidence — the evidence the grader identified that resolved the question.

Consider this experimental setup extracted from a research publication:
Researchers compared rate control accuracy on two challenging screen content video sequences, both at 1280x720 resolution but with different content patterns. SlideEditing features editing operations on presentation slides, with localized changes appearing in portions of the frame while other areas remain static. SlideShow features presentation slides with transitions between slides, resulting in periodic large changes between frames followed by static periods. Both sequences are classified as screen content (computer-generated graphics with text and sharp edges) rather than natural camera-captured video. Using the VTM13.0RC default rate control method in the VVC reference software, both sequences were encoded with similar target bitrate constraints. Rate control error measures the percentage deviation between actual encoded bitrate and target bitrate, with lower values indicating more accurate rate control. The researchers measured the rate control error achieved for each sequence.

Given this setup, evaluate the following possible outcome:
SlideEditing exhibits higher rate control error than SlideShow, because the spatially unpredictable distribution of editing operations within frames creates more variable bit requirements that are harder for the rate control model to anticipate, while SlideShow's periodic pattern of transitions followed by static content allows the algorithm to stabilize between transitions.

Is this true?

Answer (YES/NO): NO